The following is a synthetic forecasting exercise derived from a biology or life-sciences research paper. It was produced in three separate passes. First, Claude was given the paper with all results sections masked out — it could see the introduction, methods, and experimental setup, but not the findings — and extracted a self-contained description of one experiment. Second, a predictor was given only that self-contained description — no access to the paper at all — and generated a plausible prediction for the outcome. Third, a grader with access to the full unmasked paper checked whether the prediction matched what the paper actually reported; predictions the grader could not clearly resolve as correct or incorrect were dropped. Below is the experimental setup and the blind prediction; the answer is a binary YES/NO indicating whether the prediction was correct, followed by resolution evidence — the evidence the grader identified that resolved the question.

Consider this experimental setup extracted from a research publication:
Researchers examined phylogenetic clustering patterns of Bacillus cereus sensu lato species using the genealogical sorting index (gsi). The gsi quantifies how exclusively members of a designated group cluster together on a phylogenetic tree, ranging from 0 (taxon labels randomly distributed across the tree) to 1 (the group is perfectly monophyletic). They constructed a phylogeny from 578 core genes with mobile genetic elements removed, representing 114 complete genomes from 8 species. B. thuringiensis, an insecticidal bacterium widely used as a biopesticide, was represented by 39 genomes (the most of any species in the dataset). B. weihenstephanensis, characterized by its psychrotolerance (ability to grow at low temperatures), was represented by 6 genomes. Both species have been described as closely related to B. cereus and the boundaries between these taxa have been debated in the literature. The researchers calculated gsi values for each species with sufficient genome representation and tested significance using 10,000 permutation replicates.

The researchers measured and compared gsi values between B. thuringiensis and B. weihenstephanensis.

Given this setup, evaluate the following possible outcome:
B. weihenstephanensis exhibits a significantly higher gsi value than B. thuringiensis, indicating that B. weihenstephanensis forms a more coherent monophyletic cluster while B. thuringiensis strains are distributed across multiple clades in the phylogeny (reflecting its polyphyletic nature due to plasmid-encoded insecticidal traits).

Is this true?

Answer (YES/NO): NO